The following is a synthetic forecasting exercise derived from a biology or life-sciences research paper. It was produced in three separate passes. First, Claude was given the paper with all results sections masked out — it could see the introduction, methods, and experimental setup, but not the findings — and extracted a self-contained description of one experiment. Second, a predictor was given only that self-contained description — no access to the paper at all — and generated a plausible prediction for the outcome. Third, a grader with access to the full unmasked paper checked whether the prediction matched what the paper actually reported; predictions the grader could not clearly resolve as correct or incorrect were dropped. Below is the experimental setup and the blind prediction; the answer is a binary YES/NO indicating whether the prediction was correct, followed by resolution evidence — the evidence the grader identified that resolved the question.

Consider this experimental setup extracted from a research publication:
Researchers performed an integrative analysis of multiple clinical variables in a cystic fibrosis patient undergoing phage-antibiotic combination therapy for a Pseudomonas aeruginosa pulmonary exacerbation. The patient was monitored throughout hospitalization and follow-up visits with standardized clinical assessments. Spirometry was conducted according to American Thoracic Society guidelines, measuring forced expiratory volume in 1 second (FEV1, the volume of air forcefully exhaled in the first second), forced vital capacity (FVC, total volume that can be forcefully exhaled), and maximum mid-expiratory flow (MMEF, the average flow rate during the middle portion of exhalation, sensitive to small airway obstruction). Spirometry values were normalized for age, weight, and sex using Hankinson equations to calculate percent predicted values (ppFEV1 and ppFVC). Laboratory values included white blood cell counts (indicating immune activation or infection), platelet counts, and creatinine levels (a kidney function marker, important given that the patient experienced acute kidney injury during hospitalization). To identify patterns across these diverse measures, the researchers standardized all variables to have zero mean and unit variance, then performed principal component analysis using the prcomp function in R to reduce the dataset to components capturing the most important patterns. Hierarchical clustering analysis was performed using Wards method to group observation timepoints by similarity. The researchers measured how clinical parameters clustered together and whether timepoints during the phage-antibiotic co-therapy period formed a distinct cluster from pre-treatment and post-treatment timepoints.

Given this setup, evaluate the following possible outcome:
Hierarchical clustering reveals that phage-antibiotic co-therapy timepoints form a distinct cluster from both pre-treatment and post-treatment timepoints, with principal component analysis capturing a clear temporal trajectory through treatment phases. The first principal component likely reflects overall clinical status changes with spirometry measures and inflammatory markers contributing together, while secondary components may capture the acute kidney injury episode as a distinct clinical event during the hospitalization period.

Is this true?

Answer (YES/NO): NO